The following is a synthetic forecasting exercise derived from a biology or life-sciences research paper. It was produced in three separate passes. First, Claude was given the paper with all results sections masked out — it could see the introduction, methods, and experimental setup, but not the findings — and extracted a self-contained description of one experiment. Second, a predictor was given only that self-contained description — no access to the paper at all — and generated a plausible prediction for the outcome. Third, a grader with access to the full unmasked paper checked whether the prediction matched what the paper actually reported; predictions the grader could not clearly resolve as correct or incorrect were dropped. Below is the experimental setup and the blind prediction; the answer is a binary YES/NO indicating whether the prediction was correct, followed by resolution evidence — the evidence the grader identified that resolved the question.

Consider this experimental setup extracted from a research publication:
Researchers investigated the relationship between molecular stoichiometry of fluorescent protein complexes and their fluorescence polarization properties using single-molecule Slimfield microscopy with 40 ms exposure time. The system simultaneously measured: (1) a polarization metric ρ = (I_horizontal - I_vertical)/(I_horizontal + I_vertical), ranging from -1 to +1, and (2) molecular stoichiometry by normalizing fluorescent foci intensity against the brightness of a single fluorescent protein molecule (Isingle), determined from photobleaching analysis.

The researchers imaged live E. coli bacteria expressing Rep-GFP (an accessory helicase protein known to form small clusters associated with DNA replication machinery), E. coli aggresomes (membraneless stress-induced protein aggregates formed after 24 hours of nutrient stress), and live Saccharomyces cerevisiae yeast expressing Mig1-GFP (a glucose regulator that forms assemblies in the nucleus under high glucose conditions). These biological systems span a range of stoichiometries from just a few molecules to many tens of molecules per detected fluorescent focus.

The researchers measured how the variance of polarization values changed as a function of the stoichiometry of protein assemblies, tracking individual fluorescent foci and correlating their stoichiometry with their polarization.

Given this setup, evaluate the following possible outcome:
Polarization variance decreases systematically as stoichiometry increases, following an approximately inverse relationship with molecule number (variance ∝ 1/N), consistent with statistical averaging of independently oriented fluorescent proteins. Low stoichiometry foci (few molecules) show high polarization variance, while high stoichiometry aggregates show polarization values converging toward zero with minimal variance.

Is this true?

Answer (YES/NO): YES